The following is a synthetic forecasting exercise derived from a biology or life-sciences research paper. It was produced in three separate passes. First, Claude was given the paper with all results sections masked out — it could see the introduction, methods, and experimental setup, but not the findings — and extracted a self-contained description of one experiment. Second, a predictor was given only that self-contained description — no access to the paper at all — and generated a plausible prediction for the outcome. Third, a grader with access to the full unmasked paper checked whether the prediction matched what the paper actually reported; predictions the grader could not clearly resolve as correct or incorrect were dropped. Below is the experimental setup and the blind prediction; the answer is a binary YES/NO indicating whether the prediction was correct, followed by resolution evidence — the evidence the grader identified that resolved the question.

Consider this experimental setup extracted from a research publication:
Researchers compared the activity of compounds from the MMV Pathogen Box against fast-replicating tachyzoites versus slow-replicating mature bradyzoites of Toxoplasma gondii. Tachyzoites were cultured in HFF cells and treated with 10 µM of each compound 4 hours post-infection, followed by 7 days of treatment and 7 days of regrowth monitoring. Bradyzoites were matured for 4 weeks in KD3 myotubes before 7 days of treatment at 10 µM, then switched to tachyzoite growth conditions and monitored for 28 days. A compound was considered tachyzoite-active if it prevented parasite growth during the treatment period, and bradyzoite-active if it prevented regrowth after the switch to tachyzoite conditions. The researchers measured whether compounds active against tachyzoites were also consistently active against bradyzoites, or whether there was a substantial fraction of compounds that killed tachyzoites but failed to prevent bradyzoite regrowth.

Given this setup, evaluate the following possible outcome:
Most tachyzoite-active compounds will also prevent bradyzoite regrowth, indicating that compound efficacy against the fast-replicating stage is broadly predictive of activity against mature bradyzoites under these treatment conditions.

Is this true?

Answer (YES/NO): NO